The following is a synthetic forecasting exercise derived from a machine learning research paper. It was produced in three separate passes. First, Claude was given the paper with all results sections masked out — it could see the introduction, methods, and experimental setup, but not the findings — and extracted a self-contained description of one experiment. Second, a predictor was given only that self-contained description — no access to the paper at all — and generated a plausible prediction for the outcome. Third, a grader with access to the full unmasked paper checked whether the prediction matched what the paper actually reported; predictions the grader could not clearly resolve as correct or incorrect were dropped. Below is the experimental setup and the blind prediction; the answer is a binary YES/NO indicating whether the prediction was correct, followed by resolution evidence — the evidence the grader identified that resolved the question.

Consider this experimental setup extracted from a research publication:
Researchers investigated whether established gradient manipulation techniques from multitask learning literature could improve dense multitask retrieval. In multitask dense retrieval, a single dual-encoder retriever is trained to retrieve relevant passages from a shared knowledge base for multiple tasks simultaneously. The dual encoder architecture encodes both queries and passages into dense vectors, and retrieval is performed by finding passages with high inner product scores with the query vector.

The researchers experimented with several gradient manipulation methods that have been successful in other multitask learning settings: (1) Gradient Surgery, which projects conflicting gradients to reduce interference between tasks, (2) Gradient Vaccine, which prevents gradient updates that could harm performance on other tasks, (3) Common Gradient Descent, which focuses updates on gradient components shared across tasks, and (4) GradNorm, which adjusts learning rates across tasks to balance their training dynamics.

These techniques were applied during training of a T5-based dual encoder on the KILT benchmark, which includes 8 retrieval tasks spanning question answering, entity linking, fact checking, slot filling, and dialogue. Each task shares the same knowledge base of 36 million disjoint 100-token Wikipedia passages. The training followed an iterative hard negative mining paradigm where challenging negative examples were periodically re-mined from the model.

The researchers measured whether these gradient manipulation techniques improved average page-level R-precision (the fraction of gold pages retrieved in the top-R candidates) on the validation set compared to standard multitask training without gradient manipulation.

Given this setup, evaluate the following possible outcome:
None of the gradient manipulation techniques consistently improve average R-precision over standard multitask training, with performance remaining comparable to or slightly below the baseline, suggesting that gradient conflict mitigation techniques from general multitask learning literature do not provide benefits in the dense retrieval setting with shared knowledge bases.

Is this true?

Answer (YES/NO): NO